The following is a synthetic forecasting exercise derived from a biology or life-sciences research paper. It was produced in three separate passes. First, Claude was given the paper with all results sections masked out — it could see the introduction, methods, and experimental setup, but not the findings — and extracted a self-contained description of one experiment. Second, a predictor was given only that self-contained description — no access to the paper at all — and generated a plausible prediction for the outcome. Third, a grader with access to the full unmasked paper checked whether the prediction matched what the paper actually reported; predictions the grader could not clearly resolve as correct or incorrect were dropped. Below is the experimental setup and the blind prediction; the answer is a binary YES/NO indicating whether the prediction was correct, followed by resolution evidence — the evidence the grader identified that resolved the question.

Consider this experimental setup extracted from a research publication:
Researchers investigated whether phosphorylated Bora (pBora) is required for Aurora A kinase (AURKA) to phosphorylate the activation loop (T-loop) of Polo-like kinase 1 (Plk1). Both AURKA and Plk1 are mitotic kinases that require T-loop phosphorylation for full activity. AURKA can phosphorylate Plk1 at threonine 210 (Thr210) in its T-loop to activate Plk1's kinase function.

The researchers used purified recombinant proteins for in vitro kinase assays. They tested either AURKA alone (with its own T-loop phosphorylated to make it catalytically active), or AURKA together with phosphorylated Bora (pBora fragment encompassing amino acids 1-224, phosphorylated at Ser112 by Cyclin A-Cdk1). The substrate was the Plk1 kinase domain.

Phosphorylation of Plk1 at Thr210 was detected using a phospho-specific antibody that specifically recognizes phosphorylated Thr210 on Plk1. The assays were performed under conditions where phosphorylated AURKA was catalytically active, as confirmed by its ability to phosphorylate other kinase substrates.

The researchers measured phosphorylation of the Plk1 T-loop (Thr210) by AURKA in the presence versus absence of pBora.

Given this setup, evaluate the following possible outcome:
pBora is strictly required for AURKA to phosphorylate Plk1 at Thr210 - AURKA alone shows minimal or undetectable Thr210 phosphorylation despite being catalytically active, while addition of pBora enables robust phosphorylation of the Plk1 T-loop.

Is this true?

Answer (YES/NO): YES